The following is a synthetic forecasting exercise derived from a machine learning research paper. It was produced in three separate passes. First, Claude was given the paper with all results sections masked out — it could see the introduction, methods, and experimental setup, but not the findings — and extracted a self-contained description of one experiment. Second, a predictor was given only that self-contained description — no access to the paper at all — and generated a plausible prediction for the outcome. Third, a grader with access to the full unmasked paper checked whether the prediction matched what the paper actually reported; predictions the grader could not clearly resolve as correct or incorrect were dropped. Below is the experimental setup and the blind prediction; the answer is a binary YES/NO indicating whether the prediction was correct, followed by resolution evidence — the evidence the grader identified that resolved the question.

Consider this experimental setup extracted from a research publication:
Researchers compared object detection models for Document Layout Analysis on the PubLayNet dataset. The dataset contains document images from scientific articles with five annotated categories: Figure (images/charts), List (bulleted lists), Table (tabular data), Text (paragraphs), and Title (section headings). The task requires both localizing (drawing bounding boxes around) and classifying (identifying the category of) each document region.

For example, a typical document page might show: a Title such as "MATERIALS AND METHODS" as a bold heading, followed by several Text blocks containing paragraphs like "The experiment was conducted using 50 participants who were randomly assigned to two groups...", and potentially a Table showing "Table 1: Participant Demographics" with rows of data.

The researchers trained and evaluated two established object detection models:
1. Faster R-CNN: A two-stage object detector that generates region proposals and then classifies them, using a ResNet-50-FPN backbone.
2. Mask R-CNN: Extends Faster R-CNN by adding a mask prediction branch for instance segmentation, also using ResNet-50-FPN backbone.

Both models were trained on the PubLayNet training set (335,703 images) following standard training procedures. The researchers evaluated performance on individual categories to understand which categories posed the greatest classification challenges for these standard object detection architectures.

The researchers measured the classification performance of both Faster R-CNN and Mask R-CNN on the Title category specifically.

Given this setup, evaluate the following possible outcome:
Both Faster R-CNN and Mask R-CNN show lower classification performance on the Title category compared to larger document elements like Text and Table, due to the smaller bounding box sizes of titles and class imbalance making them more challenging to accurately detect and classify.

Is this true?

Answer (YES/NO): NO